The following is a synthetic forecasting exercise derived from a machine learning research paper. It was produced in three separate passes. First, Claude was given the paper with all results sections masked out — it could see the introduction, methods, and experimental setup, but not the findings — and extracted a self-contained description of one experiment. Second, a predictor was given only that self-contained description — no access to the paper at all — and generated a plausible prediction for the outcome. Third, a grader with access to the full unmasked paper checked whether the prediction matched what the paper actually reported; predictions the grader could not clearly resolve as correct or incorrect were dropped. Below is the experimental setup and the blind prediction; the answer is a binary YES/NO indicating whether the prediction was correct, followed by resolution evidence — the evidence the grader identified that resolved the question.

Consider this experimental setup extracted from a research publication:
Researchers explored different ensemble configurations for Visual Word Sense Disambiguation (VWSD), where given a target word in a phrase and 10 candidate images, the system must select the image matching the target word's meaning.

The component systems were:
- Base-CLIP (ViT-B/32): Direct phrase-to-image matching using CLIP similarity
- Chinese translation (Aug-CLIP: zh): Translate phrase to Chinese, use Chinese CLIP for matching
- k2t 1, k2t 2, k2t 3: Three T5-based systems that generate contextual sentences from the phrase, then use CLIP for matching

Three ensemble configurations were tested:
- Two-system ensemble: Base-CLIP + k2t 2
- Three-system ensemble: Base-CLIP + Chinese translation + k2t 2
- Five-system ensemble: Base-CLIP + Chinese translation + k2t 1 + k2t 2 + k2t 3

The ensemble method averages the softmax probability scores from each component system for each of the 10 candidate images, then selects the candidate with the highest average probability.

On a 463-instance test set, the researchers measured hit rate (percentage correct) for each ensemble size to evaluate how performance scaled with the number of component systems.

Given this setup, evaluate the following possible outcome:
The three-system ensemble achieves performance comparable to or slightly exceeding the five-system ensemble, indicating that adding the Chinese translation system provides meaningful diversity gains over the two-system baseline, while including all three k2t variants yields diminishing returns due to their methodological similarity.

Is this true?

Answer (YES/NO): YES